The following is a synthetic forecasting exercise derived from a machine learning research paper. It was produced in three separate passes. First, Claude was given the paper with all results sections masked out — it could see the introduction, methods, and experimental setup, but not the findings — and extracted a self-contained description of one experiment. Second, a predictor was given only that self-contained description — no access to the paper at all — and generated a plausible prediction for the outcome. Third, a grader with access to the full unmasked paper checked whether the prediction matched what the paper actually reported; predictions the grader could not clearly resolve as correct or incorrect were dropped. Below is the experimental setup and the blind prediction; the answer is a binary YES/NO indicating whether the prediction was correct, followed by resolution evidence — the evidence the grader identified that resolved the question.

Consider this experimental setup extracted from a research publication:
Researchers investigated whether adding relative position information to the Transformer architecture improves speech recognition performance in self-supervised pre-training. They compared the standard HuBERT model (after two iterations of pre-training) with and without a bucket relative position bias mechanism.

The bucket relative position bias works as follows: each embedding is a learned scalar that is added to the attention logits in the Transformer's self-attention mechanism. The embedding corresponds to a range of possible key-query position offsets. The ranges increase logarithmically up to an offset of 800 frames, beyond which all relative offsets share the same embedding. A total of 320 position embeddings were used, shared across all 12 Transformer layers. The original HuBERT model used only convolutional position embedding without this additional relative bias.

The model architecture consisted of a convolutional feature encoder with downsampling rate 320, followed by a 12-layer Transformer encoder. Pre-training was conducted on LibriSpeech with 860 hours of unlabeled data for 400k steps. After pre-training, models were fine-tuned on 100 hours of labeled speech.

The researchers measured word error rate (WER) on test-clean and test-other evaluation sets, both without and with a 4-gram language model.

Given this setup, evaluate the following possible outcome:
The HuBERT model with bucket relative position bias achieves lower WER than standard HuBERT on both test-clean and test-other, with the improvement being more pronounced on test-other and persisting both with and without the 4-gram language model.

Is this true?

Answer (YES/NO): NO